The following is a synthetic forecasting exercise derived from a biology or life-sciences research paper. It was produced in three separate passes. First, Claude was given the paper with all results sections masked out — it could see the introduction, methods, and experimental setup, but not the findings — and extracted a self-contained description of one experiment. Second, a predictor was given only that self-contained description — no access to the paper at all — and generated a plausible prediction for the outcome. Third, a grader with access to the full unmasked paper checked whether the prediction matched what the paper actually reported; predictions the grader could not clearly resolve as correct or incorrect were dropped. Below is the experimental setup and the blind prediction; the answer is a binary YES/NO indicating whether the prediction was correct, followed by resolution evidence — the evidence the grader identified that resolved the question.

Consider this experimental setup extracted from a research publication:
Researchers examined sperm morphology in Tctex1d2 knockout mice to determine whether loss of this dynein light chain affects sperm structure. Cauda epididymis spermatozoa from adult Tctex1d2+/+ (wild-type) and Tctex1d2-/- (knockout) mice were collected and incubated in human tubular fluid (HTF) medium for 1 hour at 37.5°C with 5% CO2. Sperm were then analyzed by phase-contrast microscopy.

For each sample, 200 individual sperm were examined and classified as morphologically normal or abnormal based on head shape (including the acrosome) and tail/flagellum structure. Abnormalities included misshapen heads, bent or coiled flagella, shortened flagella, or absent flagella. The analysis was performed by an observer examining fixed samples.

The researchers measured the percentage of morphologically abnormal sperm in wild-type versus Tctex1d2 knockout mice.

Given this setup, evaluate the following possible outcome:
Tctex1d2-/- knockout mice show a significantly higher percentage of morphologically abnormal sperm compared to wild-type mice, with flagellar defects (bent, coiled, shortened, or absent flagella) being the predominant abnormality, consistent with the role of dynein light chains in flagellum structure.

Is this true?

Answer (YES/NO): YES